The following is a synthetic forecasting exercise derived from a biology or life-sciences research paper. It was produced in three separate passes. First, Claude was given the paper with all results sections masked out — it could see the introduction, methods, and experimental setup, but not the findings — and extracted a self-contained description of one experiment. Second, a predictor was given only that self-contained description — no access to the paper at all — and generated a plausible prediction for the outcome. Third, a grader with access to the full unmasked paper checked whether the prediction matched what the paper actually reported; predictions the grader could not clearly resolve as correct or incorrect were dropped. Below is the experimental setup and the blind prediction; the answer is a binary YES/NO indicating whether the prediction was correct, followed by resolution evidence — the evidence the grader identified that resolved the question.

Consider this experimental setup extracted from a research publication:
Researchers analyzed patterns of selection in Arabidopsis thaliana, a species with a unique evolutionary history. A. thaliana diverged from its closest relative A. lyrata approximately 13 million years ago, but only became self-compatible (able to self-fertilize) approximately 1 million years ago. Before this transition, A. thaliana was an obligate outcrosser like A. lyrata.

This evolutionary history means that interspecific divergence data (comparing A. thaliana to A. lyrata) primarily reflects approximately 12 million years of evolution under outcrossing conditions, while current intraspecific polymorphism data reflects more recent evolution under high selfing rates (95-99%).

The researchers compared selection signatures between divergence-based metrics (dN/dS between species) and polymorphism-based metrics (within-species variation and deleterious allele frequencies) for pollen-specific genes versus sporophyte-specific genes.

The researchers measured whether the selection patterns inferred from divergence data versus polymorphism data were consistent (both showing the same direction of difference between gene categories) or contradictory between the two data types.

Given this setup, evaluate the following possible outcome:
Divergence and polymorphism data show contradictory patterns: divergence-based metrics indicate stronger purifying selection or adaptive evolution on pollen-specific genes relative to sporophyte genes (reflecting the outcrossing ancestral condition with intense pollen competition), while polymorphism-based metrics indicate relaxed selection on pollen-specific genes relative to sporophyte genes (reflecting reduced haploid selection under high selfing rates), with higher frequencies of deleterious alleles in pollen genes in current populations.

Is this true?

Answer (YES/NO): YES